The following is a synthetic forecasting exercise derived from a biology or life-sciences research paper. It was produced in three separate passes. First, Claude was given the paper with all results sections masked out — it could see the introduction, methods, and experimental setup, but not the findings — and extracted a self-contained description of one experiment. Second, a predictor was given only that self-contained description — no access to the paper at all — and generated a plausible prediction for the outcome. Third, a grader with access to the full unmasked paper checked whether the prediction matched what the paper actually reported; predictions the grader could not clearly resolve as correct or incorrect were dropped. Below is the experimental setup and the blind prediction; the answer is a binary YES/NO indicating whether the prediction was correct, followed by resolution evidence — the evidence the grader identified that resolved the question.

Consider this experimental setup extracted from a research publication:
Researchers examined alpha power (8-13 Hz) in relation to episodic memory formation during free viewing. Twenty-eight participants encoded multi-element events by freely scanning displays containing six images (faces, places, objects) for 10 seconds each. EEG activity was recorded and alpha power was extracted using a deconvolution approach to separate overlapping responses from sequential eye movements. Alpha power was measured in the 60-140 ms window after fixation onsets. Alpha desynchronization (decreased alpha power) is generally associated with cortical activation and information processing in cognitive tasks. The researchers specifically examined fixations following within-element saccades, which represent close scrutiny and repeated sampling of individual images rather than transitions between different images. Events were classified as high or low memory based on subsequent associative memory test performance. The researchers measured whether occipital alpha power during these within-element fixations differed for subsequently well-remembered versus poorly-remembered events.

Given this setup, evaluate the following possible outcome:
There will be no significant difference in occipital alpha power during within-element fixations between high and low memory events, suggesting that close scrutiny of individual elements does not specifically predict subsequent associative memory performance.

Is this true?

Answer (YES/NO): YES